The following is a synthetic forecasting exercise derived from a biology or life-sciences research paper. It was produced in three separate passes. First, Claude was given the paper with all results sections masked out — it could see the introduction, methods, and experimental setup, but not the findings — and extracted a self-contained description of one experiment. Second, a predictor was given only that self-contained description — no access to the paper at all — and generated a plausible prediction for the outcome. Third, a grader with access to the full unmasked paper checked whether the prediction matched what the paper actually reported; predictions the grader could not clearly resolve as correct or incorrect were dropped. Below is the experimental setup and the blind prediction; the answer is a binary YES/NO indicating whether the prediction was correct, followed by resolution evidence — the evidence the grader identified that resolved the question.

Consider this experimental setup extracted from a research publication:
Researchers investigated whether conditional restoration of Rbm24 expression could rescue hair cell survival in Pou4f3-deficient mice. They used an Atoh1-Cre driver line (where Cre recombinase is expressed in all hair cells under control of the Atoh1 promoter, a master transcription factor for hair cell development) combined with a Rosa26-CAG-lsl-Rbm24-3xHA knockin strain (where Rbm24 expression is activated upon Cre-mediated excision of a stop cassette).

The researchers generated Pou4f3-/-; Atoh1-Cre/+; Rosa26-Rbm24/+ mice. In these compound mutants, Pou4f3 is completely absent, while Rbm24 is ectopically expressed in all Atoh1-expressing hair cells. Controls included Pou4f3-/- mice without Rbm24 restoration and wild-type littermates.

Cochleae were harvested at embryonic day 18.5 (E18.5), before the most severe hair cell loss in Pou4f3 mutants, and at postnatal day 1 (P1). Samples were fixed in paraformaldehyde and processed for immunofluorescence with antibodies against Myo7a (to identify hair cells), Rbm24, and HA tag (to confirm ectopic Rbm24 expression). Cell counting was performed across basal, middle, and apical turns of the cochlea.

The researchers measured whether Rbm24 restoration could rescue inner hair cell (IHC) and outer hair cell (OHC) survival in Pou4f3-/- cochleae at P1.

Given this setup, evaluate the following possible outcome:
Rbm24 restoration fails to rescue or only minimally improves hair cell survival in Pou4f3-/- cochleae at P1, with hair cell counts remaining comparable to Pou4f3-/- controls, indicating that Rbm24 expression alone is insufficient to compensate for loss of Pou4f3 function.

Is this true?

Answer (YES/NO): YES